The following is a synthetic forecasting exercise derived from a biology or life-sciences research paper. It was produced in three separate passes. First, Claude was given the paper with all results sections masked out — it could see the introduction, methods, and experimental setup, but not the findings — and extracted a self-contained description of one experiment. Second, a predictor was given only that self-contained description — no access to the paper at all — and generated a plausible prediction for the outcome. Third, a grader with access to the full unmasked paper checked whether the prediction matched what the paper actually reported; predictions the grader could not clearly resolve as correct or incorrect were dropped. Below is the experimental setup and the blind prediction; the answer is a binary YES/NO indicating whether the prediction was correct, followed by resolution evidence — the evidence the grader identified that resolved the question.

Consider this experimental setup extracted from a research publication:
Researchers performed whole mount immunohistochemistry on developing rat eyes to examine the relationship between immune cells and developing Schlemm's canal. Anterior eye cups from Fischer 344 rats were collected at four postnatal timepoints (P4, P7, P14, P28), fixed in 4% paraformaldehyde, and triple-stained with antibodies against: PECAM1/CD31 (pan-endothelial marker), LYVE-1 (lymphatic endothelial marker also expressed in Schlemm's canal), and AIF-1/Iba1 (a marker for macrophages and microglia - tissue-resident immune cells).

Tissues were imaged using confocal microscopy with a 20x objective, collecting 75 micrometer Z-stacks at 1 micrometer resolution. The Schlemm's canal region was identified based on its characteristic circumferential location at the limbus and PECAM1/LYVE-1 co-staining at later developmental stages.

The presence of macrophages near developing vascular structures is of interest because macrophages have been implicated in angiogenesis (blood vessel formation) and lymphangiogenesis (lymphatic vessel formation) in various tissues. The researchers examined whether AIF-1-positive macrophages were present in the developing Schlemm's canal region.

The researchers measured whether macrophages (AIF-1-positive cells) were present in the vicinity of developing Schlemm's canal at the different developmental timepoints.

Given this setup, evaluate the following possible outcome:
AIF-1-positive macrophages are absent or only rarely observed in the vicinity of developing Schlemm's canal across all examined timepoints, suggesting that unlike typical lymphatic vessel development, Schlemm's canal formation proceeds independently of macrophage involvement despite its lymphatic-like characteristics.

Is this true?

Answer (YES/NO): NO